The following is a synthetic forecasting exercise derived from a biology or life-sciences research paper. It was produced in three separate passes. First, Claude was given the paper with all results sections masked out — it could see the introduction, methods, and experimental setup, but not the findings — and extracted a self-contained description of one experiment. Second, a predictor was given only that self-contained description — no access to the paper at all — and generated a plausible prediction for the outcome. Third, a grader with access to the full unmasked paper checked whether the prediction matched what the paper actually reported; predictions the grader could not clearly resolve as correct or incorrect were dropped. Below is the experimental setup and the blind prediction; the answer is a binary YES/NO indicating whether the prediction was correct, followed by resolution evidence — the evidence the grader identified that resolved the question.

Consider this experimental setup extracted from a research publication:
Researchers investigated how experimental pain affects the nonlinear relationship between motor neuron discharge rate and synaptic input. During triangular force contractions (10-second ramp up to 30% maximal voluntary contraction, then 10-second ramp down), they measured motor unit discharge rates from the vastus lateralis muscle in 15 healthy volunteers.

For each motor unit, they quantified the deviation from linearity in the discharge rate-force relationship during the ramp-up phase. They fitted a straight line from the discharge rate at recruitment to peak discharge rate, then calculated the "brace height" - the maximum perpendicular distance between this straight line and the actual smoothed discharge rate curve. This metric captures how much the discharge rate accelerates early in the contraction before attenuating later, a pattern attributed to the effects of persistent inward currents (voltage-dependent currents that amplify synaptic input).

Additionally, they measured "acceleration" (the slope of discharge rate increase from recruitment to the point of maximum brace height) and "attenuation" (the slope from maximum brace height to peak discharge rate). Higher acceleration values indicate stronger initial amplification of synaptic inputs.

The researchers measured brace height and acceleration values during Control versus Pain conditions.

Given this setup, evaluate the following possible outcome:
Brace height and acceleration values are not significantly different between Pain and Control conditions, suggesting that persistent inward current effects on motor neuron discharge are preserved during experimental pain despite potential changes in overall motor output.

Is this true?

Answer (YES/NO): YES